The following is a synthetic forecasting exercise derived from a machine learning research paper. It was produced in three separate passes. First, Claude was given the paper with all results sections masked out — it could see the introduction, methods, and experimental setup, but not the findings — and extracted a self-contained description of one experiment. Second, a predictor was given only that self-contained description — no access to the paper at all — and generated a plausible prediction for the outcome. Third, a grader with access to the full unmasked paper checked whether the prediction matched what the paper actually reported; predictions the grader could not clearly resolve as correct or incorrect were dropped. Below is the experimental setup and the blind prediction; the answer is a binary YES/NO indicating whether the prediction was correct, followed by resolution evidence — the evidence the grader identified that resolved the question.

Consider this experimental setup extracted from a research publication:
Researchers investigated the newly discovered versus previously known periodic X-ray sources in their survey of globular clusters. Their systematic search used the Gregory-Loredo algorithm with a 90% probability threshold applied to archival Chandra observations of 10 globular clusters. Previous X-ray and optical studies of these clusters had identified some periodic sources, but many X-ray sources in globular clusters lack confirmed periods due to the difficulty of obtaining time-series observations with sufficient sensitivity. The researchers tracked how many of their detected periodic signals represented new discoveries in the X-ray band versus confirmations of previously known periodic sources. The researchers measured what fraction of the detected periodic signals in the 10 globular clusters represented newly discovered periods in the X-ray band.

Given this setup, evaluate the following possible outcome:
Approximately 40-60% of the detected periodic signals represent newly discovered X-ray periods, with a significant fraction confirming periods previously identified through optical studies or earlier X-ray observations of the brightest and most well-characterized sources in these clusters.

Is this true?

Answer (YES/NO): NO